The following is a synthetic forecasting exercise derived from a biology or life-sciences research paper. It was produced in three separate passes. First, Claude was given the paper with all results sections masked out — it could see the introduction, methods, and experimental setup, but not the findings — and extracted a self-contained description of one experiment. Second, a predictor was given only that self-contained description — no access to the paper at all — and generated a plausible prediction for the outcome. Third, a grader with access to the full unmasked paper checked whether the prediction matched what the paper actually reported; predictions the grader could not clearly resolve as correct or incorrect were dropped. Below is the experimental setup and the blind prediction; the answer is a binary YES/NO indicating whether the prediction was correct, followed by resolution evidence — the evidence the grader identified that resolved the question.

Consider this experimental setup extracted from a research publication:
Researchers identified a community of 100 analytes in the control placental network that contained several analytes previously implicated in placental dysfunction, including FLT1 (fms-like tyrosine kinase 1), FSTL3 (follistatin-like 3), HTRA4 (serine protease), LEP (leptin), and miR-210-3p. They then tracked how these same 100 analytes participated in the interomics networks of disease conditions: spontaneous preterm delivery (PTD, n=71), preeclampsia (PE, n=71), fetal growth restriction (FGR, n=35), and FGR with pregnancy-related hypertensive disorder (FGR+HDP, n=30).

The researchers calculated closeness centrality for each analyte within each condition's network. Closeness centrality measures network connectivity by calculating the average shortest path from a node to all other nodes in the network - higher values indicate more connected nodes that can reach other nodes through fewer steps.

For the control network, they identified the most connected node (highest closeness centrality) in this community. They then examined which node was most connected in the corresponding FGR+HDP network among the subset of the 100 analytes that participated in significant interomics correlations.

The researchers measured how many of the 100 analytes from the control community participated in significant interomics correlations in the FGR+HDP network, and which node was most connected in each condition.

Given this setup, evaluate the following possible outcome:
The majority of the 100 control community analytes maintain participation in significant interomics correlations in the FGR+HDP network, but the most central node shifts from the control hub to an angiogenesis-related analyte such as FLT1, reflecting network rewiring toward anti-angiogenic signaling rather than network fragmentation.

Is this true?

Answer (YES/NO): NO